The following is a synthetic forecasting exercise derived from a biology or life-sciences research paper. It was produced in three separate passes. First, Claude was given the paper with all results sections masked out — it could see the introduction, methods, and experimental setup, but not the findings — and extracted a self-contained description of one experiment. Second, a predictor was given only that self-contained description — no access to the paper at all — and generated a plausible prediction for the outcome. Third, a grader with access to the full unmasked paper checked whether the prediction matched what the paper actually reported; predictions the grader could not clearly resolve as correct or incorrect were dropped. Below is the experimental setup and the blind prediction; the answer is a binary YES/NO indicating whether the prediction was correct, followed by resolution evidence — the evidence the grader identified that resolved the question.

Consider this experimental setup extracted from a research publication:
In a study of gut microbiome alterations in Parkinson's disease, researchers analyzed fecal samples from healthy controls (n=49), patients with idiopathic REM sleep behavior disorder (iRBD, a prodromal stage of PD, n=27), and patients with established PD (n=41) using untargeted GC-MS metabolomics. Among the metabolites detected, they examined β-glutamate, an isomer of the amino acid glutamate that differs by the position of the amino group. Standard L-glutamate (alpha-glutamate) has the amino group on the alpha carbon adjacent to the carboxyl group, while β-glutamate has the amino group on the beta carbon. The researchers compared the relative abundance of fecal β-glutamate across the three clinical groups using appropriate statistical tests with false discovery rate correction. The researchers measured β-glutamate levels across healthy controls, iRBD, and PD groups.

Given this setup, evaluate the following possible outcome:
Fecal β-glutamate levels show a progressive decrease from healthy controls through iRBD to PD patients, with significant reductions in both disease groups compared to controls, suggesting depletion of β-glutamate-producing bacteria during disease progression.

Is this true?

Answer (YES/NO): NO